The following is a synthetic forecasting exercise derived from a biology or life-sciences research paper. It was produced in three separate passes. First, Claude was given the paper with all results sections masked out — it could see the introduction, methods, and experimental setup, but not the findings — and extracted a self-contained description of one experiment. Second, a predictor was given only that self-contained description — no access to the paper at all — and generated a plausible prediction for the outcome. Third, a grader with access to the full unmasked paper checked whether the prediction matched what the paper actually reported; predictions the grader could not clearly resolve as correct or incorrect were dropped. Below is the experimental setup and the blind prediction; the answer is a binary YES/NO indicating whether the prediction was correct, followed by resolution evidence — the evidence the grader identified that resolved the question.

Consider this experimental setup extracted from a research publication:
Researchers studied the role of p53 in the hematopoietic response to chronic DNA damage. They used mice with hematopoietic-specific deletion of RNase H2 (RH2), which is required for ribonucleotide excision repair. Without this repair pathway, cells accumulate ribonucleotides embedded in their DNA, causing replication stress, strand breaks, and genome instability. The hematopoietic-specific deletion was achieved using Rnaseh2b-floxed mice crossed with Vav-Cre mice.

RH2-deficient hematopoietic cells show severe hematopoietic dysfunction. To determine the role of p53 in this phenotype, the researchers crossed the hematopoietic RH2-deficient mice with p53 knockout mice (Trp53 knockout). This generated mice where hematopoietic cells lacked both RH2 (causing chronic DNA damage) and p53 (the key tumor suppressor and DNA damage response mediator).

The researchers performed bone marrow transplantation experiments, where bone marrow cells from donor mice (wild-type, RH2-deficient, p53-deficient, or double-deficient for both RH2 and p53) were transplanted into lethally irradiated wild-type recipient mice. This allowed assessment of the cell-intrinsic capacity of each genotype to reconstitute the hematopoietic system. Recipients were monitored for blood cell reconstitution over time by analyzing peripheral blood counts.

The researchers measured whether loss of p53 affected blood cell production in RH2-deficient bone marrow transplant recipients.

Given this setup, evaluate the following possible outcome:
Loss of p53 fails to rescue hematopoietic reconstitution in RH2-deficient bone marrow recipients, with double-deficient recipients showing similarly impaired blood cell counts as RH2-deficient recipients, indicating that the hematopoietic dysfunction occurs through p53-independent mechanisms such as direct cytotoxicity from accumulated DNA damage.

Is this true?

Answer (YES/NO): NO